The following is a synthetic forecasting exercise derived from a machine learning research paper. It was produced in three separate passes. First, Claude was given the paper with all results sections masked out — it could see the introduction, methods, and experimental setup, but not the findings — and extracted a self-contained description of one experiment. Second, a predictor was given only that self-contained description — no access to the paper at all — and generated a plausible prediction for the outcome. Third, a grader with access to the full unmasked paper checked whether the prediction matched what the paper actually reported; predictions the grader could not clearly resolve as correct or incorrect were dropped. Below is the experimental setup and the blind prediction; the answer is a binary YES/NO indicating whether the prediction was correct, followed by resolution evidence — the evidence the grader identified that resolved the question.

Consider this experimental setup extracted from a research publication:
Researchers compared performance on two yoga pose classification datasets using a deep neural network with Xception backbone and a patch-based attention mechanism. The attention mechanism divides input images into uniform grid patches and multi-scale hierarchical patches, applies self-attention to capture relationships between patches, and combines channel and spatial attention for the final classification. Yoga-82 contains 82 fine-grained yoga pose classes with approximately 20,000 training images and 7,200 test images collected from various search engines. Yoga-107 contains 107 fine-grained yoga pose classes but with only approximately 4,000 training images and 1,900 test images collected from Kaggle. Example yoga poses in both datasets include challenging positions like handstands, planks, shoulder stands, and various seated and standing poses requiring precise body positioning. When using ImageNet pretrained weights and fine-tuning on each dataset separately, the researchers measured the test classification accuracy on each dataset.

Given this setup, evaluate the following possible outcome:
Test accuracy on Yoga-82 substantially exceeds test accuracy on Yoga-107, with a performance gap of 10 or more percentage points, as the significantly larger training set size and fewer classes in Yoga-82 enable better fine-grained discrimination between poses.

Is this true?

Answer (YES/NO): YES